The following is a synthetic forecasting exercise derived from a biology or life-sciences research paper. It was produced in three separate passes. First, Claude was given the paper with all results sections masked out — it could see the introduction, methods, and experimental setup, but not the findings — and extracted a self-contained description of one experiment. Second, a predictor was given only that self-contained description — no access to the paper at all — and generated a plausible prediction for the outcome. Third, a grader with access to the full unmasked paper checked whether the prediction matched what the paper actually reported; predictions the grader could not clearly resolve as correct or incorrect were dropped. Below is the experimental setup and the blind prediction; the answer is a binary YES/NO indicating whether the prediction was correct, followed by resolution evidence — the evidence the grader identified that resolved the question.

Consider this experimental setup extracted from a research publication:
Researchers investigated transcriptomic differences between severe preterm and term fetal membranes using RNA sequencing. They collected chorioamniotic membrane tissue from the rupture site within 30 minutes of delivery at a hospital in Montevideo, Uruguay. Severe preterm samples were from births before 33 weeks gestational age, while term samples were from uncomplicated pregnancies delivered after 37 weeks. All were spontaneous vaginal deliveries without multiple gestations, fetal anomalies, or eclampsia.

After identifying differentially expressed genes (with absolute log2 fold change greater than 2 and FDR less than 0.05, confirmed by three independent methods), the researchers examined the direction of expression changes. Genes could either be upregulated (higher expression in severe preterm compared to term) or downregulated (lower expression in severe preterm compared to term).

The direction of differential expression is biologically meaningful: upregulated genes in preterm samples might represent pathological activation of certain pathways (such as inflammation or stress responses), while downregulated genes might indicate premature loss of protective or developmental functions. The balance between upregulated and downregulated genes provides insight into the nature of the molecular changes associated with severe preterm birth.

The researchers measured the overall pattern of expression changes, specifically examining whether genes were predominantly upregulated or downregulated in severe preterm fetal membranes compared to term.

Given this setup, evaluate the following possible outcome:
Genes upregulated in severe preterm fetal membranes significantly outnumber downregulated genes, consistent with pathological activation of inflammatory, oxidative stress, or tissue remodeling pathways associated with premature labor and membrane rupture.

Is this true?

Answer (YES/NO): YES